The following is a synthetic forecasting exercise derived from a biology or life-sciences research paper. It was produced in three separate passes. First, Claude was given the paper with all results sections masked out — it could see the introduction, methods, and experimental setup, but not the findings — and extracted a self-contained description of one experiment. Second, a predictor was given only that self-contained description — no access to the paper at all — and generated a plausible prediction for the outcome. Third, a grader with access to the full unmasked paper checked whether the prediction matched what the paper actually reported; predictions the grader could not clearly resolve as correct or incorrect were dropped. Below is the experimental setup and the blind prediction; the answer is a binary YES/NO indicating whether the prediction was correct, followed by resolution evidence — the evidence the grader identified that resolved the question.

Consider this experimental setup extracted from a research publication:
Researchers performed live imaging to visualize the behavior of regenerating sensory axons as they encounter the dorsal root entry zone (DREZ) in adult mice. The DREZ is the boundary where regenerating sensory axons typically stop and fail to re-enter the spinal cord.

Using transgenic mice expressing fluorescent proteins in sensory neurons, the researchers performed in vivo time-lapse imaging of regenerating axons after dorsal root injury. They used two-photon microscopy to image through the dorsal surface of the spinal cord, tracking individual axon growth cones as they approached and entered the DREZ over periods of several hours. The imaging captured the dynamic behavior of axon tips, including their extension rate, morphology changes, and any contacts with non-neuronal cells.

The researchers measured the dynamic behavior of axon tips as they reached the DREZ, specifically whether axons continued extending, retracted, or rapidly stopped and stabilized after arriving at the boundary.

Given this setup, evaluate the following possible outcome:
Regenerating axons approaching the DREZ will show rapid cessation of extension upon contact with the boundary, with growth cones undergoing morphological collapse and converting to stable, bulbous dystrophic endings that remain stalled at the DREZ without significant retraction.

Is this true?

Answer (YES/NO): NO